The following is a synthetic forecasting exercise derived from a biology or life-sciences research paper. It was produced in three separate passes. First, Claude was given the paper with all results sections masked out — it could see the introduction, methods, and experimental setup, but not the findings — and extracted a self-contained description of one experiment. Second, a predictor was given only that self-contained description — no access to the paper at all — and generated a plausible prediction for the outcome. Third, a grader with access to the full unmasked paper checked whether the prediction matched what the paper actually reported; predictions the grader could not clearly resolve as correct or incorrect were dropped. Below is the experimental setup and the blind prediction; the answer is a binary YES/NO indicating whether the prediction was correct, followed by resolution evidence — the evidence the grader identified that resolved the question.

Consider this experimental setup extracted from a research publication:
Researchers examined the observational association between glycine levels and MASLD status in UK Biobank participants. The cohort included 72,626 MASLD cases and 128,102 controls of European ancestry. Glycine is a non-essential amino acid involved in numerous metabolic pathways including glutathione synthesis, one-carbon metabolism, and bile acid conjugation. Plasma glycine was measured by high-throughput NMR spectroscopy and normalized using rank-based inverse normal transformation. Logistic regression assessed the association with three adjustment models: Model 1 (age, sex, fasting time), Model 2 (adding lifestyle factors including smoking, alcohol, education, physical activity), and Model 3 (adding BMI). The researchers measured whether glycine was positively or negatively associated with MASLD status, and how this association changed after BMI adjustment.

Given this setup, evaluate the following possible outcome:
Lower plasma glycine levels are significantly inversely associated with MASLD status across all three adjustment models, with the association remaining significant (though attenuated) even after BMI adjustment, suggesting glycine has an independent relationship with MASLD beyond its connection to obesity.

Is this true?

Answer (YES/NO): YES